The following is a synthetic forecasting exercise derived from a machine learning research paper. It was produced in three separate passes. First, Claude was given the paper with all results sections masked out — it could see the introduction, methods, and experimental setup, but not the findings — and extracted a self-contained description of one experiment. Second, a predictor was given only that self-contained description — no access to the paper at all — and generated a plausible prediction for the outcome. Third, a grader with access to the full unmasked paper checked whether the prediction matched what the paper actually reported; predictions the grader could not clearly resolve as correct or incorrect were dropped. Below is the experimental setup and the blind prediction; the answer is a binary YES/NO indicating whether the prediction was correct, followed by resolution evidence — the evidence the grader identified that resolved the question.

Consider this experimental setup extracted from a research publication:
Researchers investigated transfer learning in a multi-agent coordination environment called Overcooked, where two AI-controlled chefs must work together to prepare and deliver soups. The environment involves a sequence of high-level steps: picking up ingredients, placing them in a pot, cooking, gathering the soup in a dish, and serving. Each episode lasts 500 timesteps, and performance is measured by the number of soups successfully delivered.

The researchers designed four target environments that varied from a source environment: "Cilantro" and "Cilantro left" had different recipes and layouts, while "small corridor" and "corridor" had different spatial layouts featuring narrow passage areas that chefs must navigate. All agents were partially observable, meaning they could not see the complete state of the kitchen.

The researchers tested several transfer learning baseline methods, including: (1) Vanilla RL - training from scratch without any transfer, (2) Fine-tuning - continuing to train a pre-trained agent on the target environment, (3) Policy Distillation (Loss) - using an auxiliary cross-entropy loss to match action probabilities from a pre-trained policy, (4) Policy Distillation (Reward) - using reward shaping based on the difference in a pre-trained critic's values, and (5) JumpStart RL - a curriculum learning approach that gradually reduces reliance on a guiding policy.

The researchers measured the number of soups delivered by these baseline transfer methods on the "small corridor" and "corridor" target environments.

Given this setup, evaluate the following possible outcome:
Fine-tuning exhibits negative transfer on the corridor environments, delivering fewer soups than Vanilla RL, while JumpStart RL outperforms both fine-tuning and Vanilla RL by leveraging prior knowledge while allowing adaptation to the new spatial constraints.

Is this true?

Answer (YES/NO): NO